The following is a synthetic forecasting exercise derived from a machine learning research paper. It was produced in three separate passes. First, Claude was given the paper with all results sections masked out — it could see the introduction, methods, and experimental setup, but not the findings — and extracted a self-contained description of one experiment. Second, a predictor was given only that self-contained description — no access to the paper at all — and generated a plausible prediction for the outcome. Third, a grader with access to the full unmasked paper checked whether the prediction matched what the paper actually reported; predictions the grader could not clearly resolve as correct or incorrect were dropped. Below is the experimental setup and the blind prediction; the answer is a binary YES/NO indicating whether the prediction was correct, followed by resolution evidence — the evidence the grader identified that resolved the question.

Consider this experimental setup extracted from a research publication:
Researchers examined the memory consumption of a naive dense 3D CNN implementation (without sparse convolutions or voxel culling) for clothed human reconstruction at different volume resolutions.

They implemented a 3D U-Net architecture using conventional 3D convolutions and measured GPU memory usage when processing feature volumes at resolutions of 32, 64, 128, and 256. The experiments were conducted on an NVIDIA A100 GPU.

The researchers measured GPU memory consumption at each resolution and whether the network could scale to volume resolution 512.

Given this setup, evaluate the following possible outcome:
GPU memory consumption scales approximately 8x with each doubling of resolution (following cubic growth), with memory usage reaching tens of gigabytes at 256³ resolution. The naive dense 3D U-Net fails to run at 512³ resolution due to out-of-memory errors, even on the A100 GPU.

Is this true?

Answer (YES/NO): NO